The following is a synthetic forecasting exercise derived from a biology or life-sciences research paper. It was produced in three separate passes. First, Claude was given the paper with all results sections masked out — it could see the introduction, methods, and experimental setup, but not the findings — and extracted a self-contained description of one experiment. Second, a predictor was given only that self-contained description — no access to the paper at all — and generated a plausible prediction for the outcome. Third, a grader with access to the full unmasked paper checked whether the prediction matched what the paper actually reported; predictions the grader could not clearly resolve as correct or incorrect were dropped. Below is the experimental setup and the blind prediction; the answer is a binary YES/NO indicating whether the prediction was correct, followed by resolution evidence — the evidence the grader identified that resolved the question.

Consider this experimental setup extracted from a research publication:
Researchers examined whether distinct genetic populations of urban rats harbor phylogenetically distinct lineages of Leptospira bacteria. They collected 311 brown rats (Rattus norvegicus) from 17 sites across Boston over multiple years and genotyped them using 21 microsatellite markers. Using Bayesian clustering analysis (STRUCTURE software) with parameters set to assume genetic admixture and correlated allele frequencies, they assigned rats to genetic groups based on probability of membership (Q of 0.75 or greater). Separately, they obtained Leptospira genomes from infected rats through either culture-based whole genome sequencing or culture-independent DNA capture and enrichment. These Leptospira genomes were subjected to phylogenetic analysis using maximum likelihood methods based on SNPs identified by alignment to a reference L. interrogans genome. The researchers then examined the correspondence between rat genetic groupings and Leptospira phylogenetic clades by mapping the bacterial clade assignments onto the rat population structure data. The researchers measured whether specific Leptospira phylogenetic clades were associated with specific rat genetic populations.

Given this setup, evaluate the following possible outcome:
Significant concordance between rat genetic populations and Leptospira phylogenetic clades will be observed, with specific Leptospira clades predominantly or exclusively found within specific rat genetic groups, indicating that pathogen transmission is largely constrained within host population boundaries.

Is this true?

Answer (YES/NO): YES